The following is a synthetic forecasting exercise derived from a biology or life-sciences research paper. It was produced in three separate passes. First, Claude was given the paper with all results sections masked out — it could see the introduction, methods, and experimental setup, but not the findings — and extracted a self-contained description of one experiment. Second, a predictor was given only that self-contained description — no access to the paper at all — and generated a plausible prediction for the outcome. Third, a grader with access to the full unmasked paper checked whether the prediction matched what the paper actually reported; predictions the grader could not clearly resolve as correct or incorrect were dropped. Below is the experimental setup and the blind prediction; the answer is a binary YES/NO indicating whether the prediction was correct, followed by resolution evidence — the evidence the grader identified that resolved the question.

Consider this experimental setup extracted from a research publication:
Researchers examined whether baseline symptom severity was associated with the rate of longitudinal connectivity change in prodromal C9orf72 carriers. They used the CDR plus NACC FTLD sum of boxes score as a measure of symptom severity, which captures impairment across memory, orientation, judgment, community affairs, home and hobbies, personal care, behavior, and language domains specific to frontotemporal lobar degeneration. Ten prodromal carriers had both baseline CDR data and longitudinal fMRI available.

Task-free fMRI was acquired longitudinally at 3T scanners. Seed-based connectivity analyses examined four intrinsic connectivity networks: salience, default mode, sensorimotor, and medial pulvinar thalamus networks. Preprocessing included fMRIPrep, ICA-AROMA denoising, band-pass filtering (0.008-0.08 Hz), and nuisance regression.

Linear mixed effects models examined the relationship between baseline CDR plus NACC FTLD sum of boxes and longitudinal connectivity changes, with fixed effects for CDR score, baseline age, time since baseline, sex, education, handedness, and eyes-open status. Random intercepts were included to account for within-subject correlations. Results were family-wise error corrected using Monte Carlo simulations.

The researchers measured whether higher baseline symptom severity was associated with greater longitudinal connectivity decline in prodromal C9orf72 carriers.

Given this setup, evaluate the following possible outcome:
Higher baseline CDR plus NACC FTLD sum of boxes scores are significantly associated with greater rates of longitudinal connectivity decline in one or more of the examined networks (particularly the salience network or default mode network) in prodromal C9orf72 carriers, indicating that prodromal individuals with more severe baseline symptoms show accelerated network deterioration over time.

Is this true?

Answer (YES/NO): YES